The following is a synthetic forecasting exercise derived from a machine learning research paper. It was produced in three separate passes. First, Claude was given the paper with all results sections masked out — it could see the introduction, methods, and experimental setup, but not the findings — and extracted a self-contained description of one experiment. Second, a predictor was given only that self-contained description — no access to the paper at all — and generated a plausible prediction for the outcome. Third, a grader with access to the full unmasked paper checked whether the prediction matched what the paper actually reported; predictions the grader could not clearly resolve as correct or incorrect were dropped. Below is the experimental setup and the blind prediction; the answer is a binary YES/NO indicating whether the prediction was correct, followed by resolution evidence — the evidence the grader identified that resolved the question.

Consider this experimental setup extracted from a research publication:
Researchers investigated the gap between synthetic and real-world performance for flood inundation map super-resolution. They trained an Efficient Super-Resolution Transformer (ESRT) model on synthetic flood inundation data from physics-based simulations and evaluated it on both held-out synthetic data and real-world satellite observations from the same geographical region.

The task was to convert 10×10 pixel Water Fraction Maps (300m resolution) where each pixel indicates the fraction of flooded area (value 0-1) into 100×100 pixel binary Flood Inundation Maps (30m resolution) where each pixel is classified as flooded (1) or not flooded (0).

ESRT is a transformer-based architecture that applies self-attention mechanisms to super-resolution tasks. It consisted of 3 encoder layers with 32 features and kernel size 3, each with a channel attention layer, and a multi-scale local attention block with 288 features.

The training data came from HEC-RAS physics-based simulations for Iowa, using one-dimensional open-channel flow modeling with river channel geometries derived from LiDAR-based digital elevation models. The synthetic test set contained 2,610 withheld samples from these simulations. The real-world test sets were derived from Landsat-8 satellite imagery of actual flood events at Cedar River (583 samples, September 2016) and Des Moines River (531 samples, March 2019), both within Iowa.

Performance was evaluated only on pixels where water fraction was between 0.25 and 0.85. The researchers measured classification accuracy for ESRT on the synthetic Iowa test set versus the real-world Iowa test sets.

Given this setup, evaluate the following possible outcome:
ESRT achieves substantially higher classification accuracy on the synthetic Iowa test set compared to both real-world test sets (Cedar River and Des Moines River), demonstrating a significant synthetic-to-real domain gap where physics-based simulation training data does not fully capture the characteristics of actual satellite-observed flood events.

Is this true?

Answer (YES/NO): YES